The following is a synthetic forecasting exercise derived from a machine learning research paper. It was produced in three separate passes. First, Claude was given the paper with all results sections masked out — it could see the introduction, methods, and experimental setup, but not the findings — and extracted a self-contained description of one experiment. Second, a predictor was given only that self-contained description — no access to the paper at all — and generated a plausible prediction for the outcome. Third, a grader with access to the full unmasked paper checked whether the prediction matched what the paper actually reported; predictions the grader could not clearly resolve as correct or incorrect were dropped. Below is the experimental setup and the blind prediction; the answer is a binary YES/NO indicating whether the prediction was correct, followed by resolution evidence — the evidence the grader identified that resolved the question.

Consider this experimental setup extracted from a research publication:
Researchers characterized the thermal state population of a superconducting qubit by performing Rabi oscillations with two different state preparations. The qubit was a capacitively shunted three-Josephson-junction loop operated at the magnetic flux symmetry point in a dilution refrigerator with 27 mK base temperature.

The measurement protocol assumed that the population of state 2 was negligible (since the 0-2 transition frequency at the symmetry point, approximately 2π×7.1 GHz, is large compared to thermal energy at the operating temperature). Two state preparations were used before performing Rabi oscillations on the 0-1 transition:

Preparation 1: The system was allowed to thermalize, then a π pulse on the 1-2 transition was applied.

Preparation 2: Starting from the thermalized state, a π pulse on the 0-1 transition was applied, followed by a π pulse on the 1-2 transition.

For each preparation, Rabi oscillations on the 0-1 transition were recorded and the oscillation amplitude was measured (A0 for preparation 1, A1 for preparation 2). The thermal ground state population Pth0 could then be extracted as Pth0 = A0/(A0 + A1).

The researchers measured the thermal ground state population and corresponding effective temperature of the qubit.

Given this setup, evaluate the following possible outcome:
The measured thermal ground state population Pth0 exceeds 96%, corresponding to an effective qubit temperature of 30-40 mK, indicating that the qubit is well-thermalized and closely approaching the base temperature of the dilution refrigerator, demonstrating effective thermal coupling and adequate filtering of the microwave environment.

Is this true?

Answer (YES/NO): NO